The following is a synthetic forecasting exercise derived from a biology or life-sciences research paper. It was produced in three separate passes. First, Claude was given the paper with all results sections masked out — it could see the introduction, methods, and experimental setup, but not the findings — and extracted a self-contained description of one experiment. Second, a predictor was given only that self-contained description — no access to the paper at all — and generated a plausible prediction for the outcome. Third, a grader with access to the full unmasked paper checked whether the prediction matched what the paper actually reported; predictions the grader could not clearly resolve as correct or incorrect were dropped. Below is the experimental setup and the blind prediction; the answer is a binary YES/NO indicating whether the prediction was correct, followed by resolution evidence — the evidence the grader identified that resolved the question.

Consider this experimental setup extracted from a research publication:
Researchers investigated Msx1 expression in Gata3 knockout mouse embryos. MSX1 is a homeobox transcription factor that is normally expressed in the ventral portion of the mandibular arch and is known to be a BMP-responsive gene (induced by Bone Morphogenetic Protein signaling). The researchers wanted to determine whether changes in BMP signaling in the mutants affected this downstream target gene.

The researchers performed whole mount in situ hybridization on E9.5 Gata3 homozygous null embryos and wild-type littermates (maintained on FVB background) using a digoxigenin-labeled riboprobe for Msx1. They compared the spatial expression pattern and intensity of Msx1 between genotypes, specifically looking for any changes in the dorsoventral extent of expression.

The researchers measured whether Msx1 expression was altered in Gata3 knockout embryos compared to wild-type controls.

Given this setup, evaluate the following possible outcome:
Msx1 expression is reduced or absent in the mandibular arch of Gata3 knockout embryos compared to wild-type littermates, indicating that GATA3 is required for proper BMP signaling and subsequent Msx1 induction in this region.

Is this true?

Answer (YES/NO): NO